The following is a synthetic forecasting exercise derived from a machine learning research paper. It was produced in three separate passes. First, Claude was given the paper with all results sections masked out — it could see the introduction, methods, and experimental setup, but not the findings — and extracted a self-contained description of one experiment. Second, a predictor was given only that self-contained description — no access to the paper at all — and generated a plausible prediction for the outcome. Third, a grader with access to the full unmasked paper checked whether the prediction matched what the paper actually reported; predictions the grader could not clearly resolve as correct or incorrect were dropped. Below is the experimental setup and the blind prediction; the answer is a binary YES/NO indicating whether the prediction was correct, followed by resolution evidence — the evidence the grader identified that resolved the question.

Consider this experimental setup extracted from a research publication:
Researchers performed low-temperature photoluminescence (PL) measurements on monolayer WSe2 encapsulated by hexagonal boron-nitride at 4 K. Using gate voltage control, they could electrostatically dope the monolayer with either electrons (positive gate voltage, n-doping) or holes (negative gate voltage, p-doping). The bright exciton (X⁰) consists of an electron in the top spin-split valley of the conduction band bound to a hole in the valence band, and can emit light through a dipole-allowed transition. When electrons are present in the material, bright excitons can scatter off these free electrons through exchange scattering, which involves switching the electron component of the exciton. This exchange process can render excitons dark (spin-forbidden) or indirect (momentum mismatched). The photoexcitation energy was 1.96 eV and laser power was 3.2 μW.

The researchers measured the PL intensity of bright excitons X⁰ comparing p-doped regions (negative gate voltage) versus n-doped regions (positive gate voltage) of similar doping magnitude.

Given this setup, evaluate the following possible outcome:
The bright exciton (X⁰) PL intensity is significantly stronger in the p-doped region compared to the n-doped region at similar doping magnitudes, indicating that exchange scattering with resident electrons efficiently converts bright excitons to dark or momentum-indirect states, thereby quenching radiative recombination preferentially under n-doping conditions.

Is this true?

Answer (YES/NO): YES